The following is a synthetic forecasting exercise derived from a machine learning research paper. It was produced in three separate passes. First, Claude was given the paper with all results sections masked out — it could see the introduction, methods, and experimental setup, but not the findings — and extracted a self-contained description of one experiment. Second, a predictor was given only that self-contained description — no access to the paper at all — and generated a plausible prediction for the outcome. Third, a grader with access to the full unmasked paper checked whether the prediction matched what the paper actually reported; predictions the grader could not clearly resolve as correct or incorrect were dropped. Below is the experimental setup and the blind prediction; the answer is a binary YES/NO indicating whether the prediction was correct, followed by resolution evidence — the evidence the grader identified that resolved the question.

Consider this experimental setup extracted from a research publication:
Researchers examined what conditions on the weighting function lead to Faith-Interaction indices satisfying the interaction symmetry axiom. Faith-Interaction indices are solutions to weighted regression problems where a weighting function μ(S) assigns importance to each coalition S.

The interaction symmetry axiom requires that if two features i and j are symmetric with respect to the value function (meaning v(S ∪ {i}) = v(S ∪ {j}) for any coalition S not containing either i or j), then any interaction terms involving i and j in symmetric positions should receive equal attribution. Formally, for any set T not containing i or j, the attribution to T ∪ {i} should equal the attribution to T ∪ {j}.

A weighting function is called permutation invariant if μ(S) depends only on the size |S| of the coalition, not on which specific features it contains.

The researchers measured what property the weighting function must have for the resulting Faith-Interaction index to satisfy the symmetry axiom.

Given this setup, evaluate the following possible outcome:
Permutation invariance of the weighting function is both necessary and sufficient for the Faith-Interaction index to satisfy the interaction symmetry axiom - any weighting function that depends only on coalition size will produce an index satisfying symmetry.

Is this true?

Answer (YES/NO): YES